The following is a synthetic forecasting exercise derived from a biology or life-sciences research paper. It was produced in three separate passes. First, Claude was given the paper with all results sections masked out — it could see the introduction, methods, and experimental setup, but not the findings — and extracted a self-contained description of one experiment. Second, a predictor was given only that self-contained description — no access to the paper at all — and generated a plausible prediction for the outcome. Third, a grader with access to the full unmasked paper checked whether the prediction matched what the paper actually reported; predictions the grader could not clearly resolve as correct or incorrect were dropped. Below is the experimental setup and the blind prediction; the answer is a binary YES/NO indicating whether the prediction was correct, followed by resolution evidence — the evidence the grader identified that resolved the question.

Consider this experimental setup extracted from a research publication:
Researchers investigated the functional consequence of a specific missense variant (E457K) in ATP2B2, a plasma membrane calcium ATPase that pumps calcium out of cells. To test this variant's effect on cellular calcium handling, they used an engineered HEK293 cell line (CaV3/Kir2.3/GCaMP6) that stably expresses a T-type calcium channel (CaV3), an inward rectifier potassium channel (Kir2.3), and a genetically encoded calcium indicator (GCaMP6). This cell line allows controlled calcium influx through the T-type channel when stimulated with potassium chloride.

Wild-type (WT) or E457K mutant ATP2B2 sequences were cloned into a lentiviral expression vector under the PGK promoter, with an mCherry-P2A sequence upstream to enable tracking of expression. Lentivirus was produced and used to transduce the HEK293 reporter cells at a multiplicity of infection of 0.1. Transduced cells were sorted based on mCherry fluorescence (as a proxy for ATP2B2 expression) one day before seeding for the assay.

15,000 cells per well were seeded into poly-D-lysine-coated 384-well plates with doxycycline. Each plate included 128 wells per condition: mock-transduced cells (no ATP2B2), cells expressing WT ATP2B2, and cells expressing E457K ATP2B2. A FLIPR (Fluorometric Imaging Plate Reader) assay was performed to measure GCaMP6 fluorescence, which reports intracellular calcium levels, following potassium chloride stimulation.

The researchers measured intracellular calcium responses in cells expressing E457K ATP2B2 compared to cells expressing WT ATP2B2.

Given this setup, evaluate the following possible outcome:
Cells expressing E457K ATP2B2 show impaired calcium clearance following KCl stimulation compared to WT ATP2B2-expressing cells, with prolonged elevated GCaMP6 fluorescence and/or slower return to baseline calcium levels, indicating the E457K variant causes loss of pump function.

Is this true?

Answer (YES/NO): YES